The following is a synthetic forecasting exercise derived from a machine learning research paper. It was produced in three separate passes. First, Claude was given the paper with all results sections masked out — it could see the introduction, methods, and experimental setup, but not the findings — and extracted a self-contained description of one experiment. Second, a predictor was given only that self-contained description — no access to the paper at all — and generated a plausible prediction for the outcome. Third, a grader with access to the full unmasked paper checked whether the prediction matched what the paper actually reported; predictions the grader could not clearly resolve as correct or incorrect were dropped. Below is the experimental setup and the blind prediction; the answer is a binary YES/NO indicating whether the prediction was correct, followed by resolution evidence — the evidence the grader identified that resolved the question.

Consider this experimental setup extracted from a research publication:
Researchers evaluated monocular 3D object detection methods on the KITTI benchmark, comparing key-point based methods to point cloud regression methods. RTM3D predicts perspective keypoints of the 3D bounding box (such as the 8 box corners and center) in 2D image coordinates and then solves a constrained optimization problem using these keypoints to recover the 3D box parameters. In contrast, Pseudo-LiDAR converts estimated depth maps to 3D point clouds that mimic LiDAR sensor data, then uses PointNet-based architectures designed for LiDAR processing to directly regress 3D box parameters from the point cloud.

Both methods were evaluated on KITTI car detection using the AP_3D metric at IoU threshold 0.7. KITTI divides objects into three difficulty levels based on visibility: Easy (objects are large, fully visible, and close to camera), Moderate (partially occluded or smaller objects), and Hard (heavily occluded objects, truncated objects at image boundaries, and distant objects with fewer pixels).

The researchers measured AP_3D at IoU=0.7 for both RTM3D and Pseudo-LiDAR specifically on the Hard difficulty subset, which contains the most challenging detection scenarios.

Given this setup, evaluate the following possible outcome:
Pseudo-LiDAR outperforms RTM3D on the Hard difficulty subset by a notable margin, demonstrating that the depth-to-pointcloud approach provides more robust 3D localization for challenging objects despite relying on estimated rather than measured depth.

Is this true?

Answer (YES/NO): NO